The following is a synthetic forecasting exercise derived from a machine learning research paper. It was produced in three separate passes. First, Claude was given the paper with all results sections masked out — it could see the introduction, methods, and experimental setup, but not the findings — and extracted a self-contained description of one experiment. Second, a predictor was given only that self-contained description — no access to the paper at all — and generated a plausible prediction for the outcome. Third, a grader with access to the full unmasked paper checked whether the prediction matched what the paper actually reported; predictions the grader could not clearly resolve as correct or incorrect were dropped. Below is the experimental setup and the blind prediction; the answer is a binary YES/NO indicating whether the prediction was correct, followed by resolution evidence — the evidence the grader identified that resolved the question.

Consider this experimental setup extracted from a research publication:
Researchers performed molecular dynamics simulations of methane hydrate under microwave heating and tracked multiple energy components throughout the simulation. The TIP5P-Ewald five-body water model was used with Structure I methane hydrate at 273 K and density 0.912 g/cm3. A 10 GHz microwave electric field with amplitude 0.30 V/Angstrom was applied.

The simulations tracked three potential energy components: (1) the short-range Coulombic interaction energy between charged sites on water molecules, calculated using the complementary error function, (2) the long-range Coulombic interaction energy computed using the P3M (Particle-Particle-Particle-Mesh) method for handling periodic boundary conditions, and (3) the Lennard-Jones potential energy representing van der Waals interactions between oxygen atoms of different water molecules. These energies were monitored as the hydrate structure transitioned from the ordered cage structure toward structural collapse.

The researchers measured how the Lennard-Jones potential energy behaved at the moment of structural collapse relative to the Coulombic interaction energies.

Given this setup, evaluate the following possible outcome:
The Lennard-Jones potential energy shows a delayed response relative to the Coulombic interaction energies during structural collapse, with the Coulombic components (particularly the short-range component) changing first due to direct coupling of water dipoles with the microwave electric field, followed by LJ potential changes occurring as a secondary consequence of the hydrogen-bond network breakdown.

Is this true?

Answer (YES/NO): NO